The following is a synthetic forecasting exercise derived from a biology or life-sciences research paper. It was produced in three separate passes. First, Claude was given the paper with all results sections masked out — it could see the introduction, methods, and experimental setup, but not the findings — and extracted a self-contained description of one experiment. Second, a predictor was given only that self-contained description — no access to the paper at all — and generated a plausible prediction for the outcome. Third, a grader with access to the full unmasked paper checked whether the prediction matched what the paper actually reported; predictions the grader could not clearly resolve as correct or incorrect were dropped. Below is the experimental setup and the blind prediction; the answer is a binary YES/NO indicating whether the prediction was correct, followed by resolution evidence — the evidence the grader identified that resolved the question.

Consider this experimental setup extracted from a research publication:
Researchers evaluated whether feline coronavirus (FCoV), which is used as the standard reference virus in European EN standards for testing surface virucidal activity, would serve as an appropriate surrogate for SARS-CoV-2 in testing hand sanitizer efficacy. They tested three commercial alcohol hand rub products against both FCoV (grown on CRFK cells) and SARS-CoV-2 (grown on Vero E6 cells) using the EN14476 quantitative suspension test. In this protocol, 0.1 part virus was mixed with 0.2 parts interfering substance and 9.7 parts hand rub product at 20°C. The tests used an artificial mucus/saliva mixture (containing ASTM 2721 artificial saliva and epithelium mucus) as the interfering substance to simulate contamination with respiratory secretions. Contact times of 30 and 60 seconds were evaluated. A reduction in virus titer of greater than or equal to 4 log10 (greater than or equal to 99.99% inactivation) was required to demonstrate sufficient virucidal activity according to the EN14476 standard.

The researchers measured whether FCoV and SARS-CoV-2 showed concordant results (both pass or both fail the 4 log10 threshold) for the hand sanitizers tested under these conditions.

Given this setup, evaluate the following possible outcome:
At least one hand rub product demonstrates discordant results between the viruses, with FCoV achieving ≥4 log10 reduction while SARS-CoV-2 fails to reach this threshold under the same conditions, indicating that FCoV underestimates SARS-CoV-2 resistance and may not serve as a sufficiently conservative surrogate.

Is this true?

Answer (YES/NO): YES